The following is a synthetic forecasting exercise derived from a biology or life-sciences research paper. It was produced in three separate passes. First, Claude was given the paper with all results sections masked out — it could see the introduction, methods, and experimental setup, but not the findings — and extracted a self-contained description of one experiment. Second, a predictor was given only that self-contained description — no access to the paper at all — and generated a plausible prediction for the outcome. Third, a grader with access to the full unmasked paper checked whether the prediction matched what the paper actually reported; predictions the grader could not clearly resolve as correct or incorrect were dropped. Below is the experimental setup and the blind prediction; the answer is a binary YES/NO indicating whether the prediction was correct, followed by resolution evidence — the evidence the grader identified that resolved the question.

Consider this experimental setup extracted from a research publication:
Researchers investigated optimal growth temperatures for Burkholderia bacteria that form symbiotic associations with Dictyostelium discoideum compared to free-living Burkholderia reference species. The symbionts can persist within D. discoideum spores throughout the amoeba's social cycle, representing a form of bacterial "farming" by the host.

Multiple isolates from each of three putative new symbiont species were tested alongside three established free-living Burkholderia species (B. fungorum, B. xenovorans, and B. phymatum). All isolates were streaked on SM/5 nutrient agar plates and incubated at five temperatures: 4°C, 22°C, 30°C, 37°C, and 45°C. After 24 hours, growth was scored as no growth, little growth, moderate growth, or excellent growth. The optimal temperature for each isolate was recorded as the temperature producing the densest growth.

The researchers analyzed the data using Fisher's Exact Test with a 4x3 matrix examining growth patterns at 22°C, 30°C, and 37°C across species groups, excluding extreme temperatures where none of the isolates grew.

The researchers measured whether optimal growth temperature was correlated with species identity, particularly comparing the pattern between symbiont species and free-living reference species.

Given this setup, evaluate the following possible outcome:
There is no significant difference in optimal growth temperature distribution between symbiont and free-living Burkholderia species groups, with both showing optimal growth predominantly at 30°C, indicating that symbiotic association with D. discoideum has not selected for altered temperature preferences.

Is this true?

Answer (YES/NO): NO